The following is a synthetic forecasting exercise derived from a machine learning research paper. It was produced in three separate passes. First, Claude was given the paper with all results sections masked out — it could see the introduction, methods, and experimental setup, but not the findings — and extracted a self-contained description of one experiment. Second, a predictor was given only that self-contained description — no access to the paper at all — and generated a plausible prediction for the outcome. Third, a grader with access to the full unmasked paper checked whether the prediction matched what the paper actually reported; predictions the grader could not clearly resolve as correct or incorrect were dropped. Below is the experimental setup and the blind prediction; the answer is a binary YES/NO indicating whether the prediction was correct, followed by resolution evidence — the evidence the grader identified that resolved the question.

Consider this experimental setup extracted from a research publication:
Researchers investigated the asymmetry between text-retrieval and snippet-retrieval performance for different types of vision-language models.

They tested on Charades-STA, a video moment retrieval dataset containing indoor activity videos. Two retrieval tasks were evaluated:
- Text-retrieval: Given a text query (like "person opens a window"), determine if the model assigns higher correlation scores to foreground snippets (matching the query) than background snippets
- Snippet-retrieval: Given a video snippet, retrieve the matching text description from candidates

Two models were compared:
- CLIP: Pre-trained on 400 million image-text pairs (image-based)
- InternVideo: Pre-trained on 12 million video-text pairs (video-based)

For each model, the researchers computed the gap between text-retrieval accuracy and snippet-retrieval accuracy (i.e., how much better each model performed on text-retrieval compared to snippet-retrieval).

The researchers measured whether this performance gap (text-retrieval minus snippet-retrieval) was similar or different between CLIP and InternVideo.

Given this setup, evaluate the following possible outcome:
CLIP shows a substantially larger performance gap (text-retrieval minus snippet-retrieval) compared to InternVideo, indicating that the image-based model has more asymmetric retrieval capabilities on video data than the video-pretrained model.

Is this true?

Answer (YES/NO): NO